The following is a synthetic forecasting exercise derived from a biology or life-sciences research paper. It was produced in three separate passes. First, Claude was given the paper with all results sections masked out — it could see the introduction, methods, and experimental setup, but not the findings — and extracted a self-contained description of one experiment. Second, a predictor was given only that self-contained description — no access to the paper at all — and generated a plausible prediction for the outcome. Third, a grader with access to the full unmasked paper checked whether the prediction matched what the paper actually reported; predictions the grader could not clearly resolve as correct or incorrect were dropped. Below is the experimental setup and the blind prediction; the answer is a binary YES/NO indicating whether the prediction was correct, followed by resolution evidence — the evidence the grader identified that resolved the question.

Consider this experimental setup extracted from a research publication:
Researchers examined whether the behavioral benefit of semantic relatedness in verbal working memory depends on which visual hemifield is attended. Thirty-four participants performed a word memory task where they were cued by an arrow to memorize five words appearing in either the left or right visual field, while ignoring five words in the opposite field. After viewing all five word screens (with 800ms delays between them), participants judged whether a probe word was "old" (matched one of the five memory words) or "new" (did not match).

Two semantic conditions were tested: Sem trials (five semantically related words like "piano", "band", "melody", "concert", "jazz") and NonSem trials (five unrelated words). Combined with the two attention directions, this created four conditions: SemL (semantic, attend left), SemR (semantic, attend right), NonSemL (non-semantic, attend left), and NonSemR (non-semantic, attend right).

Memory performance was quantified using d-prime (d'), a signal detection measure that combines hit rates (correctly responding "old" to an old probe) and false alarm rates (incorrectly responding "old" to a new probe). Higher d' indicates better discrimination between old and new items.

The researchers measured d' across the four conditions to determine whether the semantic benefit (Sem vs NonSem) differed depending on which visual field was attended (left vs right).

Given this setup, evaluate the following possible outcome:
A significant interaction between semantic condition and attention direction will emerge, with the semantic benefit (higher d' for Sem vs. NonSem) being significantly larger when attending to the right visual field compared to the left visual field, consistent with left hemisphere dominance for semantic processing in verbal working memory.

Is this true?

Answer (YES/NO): NO